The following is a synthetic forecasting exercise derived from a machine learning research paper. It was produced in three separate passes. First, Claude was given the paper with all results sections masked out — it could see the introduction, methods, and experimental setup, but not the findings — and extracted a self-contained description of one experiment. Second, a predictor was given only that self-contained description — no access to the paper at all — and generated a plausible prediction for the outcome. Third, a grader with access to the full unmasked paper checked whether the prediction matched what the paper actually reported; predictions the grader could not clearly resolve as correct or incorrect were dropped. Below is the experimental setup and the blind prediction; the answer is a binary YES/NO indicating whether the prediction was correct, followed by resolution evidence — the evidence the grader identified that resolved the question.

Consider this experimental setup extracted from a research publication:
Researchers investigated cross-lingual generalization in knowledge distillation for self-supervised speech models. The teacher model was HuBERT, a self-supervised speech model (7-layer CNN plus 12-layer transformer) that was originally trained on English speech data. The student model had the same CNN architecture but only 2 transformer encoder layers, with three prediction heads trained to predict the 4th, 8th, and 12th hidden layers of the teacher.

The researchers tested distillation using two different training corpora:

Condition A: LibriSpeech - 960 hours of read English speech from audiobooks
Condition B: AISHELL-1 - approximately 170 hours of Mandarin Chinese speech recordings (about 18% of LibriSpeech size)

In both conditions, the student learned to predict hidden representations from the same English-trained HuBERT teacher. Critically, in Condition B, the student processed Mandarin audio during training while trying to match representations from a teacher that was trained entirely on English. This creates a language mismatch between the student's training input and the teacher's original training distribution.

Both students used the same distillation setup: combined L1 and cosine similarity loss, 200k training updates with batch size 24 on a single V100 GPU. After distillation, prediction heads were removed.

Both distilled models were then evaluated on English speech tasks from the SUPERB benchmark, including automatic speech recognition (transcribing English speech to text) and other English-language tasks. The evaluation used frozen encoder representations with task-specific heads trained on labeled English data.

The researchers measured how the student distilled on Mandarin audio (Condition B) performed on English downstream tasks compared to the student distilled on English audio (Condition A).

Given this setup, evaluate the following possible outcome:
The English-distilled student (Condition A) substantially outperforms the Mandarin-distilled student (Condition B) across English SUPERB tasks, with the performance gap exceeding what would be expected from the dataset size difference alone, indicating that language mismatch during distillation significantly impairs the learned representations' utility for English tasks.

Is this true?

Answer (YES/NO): NO